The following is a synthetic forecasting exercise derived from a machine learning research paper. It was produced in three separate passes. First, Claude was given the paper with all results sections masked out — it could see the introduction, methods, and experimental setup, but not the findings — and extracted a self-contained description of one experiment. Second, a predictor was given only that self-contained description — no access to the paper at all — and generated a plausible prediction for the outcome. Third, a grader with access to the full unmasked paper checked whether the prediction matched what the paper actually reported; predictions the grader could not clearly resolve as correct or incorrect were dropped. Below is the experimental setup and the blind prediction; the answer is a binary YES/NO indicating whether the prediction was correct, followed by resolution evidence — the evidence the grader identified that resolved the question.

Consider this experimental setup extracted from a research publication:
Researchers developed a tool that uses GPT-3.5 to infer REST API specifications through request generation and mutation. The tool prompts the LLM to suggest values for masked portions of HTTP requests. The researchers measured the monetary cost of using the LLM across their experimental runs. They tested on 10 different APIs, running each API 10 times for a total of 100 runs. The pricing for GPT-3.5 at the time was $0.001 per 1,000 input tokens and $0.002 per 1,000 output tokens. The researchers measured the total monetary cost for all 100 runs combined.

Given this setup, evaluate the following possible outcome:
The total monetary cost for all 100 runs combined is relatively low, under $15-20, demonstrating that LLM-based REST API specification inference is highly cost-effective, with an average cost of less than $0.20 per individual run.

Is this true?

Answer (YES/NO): NO